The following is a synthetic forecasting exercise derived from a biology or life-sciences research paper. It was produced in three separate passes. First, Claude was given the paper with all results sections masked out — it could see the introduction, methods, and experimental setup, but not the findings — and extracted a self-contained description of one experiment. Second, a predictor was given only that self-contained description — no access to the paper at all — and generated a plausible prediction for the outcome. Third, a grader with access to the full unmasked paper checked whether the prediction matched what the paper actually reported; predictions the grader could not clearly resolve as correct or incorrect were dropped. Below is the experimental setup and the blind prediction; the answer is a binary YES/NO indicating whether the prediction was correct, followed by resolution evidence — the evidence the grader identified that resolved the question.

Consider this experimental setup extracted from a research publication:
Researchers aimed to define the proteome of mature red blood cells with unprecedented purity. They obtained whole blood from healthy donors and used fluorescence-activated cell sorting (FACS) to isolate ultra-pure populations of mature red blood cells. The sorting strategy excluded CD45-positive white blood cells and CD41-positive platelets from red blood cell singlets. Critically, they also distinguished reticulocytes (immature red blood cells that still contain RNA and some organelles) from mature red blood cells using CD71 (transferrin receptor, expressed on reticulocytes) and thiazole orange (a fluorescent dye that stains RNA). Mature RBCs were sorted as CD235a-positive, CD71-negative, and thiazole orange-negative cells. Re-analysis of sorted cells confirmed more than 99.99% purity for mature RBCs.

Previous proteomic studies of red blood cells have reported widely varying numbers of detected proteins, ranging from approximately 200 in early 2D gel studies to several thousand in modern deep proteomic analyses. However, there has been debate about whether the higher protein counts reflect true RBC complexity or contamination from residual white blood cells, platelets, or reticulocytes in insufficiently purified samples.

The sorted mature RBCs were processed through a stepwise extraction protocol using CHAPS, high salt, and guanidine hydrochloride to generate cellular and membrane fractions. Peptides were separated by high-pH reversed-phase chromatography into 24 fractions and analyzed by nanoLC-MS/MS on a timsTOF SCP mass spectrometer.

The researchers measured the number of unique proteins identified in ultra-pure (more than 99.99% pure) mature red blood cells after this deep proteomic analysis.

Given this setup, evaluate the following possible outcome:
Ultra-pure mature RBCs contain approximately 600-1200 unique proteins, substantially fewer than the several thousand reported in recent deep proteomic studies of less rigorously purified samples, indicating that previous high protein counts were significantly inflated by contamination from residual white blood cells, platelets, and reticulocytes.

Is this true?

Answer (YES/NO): NO